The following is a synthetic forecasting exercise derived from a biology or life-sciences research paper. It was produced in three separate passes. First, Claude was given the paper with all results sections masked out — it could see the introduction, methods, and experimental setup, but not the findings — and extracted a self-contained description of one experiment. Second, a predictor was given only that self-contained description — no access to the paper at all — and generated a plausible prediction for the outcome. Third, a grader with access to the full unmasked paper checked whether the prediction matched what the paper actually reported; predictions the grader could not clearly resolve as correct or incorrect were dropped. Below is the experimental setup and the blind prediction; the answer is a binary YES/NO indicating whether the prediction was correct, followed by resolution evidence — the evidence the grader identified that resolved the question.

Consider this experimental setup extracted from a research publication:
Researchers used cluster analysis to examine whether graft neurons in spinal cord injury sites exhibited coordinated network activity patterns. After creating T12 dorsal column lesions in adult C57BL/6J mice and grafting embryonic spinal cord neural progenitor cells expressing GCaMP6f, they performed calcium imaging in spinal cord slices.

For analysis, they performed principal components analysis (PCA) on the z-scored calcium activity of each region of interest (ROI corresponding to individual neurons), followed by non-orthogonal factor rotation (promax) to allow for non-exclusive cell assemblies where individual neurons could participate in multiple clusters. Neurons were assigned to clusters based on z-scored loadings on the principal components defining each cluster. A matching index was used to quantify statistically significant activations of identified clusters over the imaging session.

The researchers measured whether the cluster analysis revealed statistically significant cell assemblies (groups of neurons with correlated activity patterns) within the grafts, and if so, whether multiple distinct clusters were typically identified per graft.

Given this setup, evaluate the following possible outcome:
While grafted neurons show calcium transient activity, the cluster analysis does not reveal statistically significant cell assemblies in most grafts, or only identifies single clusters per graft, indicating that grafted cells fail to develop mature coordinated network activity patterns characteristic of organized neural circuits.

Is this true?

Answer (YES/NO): NO